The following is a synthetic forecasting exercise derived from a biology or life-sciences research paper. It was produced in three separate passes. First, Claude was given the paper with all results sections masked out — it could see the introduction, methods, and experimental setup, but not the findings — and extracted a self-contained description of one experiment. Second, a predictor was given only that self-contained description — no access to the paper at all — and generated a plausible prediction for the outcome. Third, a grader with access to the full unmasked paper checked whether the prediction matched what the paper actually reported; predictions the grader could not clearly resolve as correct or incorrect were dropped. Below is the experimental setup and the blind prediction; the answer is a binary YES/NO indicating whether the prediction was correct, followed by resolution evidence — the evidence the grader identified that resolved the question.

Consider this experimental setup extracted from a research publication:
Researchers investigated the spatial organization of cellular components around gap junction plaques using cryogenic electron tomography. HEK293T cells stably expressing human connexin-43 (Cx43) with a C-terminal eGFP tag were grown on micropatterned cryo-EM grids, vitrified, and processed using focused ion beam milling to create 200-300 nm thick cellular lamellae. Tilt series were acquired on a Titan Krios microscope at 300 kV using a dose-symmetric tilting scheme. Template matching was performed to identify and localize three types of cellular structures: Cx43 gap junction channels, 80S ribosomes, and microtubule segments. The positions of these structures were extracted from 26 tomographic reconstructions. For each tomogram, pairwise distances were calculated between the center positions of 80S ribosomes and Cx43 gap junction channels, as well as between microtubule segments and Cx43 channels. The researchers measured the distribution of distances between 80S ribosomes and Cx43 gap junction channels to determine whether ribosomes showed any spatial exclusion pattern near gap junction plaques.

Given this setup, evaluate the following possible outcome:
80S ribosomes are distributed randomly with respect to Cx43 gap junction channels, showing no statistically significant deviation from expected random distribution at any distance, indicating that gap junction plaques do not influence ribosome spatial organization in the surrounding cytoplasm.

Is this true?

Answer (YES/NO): NO